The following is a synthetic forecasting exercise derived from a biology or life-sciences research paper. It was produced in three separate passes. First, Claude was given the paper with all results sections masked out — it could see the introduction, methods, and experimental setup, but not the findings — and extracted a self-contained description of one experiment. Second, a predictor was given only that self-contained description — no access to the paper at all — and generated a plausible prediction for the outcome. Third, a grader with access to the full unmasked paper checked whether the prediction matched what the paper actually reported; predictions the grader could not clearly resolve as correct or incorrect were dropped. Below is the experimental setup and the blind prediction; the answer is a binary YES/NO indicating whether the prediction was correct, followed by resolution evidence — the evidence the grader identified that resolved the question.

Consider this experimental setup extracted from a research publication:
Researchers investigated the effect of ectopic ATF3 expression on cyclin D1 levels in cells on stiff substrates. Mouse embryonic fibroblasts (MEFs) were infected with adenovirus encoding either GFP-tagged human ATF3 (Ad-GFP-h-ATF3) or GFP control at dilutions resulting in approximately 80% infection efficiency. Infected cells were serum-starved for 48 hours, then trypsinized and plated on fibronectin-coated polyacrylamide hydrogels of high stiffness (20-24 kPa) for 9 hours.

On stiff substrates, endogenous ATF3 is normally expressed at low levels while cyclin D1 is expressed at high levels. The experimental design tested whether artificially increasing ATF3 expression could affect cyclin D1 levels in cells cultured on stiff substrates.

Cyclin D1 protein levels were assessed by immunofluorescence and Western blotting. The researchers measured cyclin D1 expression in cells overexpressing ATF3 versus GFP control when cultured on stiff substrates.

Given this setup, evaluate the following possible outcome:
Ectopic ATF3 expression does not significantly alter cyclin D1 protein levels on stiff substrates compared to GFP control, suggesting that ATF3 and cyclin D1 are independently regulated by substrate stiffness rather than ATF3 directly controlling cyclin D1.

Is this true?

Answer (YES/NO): NO